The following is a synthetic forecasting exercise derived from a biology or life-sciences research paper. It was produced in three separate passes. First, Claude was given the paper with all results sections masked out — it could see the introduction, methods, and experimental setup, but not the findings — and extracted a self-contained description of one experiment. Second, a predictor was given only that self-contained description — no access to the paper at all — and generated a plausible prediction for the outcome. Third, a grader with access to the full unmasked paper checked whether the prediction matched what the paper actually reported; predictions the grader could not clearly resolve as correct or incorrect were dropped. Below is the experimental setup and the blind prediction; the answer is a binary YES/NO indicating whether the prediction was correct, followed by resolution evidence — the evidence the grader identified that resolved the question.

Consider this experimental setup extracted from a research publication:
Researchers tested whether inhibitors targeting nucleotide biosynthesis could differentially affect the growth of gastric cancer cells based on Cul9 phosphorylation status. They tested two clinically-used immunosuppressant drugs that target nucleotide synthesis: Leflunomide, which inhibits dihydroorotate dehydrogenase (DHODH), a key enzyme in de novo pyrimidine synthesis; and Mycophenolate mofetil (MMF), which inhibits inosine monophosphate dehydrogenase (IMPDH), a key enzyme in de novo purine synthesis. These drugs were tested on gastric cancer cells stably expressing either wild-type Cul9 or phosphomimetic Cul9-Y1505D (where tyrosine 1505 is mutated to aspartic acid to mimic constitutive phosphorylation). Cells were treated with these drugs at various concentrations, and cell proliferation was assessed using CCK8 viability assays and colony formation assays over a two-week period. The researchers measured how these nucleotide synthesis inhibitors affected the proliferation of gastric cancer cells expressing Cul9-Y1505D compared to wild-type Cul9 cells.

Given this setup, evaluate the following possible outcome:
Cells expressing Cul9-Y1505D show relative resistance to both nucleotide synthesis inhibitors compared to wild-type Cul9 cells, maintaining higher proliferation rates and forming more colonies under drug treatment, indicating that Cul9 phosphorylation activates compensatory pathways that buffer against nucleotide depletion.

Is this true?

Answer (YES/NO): NO